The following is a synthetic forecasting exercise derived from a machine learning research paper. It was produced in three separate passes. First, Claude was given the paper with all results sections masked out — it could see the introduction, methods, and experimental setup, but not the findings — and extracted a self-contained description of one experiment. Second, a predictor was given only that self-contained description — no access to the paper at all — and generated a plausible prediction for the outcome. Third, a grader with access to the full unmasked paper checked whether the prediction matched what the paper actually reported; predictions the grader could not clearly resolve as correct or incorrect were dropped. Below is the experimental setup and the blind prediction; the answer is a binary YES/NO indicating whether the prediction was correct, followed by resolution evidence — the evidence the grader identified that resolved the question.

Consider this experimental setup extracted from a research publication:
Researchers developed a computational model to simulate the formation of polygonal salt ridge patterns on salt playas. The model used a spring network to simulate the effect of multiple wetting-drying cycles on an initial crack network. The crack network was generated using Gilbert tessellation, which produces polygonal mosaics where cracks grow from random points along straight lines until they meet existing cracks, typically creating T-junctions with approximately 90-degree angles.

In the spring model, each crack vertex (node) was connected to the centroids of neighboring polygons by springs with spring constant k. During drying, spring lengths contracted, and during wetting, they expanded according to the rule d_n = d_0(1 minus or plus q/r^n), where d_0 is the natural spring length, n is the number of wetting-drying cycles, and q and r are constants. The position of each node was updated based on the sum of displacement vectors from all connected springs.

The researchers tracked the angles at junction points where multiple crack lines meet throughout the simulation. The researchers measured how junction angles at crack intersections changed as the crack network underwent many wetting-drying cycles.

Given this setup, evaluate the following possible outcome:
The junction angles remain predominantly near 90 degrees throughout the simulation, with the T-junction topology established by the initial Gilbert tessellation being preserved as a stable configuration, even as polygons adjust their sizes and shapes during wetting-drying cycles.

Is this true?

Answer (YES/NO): NO